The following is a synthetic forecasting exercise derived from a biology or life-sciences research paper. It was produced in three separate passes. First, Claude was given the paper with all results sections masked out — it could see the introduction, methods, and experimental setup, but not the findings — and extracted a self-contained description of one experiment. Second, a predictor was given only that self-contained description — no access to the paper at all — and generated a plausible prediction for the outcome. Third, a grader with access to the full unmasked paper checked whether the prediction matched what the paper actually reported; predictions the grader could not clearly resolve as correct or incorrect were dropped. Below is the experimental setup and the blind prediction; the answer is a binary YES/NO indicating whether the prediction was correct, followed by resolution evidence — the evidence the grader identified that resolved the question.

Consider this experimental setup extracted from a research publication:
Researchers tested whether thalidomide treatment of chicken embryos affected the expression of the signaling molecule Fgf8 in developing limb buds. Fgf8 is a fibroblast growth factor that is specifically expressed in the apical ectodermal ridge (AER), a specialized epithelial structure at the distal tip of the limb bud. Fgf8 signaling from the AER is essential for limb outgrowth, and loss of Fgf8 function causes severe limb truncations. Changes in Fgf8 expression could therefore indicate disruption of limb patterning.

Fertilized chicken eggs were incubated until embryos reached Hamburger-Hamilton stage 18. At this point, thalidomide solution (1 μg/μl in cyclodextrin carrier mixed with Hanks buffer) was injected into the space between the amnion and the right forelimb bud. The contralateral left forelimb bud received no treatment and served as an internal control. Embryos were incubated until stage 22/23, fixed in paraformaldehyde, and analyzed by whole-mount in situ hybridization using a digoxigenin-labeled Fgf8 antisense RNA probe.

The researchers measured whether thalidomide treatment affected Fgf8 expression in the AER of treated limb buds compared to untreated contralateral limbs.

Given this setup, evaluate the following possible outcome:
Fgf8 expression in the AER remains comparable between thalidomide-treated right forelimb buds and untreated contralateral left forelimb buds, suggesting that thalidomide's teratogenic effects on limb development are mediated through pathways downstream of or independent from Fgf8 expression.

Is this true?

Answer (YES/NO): NO